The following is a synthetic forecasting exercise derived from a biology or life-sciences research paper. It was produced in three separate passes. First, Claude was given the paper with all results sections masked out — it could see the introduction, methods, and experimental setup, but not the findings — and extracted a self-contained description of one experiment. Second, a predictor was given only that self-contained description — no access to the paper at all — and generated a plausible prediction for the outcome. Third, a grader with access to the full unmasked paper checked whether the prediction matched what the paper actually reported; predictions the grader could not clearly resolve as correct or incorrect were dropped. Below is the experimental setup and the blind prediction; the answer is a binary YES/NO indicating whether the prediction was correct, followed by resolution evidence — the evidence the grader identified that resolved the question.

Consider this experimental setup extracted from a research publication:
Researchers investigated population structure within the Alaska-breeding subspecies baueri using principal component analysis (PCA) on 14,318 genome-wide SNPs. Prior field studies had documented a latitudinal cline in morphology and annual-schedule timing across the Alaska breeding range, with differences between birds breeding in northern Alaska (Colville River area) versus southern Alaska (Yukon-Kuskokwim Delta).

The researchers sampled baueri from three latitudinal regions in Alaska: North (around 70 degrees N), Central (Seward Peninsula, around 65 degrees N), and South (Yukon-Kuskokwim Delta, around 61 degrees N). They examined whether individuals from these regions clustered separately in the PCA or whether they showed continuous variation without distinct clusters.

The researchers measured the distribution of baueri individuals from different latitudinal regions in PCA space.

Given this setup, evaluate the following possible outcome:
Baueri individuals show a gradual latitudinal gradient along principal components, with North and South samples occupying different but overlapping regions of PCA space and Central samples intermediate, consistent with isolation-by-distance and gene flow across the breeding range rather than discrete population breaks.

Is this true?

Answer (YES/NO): YES